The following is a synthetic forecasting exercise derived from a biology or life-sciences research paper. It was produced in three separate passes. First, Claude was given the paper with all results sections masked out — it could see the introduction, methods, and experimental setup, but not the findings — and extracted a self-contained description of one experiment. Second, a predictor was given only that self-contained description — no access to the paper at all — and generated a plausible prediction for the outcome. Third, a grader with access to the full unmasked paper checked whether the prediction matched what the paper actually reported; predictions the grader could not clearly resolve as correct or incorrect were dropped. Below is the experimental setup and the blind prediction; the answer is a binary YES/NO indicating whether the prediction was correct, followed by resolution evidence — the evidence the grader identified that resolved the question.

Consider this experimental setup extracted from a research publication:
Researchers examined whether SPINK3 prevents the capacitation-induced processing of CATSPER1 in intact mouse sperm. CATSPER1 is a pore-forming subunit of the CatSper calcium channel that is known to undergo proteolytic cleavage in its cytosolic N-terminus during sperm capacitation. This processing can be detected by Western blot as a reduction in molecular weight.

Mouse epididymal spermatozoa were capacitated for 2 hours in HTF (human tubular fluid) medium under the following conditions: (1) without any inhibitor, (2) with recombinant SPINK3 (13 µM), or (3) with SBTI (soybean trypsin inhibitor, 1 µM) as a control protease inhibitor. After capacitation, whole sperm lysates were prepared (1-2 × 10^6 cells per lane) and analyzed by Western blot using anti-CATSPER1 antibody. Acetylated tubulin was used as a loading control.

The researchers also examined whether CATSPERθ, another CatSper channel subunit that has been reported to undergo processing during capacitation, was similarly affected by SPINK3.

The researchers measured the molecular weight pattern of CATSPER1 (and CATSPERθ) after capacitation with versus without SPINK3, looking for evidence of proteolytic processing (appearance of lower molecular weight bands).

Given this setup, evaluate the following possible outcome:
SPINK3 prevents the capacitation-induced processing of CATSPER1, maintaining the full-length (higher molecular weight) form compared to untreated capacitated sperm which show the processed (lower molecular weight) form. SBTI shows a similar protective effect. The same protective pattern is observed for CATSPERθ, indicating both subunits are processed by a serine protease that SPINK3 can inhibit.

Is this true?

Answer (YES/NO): NO